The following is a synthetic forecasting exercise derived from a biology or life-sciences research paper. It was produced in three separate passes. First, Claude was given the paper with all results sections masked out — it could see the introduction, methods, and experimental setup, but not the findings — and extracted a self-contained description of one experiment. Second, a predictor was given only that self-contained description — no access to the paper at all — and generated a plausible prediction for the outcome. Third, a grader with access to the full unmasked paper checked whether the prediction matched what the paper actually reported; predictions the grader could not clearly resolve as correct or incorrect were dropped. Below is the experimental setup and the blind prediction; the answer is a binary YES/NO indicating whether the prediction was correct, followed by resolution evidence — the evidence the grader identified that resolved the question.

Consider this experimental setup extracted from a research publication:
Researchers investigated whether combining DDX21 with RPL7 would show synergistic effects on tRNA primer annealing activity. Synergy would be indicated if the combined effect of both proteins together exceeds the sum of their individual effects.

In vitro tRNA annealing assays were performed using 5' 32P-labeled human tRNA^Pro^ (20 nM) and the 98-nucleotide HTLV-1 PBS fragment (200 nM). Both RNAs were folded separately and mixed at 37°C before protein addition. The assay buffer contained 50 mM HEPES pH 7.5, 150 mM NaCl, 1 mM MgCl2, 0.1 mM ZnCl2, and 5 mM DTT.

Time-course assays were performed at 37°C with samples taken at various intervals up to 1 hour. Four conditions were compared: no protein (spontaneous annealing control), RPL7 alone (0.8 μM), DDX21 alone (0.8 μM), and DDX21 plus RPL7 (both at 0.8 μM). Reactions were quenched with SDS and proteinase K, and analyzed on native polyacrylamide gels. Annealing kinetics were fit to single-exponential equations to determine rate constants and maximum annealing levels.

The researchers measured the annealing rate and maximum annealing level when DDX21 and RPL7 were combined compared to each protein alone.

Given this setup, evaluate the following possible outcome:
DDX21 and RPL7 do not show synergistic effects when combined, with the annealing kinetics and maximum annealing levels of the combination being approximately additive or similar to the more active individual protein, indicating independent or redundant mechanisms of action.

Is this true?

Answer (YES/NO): NO